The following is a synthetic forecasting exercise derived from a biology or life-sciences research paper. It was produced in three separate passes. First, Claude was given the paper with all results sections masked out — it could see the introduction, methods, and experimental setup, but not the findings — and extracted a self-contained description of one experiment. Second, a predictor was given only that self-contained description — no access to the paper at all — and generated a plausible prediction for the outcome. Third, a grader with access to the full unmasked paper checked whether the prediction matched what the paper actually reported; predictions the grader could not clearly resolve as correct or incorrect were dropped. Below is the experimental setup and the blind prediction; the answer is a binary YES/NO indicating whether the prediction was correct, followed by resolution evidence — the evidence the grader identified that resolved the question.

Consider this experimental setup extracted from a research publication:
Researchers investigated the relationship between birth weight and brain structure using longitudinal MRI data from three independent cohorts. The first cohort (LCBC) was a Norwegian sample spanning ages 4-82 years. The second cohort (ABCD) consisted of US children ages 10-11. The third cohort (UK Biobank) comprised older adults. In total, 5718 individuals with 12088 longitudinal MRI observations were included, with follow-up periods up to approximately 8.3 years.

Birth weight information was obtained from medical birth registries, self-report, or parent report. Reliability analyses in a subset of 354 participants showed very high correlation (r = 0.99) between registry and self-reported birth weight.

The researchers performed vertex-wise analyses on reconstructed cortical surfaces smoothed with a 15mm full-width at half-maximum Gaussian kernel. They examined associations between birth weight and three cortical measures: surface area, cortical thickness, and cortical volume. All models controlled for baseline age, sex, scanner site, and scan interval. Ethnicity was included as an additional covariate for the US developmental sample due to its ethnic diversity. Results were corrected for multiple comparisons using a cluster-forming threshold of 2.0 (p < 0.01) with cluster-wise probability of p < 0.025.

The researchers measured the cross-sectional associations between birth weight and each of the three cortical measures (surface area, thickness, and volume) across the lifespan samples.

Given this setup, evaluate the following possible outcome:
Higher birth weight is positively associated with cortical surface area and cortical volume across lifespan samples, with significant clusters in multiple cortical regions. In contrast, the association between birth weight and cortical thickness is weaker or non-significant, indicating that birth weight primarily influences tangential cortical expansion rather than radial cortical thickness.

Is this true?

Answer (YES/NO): YES